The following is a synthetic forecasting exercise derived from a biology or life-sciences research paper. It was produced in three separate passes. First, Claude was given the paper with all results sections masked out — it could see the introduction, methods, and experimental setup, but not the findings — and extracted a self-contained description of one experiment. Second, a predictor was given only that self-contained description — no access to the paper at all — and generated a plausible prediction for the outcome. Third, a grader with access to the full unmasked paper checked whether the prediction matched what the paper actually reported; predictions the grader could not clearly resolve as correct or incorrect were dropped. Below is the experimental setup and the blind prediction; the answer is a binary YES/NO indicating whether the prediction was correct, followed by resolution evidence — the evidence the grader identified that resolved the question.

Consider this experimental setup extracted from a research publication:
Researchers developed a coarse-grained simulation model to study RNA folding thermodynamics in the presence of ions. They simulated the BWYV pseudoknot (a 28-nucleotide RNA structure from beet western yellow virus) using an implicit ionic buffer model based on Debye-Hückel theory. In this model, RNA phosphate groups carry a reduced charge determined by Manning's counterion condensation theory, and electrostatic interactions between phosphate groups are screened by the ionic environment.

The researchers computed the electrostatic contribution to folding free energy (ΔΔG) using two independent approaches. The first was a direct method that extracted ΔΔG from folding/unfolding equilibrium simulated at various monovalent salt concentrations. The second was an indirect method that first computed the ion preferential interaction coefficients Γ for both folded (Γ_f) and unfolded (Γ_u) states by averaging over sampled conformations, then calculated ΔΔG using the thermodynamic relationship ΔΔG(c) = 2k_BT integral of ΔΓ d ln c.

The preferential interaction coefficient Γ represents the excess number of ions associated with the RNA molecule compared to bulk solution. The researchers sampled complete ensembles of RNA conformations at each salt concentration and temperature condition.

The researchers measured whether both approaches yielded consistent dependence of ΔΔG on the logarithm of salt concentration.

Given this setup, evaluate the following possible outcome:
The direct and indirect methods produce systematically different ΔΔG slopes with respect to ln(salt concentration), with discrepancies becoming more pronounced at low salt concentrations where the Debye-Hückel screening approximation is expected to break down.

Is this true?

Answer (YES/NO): NO